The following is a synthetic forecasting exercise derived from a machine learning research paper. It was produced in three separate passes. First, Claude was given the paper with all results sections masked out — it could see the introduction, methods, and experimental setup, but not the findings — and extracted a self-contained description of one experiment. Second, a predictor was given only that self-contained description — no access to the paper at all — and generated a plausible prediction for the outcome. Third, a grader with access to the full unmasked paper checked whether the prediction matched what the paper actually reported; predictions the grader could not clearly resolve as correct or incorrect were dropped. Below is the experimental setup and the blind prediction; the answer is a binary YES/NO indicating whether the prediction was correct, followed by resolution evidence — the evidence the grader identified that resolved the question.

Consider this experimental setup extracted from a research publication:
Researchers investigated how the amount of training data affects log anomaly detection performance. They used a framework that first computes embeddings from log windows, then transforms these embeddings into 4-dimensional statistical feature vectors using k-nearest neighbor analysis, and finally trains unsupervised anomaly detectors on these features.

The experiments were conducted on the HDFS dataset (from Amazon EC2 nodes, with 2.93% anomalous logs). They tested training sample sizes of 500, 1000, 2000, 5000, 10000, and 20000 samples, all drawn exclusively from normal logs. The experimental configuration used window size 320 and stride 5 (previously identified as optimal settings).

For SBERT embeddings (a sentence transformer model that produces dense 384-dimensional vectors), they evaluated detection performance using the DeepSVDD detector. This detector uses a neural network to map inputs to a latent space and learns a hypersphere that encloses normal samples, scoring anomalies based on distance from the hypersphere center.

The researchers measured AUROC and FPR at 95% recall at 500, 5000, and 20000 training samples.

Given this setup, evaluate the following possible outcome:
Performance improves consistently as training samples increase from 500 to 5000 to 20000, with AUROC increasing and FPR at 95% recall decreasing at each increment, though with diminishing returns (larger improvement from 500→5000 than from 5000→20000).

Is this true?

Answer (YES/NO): YES